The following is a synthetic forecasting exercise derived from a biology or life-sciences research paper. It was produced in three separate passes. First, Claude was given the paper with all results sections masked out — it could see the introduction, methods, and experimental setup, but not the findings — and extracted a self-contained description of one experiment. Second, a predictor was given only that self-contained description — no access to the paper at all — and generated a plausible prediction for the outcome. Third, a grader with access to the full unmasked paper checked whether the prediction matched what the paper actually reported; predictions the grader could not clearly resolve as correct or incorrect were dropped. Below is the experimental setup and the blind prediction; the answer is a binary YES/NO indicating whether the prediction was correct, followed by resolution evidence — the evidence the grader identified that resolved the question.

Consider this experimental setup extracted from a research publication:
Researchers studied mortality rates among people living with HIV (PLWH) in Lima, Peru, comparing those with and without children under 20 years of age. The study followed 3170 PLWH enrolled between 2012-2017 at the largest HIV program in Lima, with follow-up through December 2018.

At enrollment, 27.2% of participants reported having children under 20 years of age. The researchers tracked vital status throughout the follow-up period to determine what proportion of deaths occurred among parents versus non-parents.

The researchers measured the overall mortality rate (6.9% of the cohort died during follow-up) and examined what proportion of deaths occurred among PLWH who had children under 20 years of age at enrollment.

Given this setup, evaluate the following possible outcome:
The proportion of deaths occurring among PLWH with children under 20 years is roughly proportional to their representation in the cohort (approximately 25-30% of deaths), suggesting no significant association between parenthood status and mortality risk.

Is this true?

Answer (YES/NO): NO